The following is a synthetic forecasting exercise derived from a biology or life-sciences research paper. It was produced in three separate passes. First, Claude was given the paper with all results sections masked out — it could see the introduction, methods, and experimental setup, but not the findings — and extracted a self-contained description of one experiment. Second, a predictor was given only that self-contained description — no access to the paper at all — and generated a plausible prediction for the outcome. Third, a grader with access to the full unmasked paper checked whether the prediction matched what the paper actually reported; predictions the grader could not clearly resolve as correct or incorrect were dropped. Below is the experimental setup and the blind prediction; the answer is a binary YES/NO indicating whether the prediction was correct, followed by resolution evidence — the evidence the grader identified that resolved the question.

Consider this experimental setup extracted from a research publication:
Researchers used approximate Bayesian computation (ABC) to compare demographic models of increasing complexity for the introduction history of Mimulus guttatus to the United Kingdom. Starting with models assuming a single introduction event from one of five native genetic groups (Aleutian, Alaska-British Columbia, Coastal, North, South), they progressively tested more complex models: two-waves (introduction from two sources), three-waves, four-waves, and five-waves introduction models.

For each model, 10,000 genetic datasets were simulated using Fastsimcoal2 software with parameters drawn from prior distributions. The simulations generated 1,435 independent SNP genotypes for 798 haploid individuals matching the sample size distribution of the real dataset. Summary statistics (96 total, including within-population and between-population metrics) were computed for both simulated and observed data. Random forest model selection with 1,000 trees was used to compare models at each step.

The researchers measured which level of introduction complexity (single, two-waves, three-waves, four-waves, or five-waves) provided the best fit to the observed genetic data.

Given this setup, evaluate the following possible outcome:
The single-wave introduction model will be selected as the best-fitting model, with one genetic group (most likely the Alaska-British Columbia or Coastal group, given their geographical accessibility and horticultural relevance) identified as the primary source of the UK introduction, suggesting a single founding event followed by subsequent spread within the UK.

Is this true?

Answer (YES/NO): NO